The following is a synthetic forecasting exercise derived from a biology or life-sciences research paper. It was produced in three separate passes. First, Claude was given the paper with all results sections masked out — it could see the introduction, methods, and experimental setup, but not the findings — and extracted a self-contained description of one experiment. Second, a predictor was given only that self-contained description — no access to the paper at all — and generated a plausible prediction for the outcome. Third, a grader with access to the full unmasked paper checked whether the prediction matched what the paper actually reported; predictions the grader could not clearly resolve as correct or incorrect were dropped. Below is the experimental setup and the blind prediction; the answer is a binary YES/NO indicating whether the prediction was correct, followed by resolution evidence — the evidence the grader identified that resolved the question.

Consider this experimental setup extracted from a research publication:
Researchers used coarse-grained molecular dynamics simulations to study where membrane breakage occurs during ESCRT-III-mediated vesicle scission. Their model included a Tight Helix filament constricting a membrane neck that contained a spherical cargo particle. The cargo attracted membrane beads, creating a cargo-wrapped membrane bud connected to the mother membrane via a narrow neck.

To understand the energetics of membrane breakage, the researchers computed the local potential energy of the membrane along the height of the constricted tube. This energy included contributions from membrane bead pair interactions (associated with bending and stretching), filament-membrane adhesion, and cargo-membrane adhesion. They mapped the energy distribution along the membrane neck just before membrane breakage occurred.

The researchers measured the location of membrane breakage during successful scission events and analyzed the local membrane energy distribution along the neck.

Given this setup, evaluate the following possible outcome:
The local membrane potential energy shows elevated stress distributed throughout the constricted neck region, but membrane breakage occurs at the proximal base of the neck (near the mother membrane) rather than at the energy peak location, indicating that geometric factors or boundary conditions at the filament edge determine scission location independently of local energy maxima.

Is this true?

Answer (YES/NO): NO